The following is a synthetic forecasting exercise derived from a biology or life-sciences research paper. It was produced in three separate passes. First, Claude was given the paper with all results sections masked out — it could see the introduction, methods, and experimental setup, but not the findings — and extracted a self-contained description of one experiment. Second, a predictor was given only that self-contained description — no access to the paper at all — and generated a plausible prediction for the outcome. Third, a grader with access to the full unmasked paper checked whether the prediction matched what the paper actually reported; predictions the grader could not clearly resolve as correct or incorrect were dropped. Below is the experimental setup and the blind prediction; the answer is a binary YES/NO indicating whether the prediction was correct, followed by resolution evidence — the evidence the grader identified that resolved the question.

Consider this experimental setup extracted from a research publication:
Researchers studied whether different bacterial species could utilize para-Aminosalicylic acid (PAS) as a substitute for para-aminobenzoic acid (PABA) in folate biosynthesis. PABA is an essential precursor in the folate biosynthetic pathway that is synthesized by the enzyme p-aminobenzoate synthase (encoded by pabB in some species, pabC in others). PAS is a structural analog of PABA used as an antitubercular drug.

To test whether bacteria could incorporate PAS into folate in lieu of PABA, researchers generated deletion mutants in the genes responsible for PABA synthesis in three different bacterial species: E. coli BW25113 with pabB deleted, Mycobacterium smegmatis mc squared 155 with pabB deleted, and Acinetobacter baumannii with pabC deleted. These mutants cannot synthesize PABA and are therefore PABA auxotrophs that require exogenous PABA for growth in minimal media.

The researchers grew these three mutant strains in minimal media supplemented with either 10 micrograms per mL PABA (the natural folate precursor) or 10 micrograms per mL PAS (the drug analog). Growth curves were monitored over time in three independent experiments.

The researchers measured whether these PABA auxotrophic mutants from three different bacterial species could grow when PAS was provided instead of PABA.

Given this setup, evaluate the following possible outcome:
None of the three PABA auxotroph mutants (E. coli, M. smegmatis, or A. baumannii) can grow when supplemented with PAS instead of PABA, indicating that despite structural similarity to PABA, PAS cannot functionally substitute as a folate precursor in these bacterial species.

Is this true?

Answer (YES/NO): NO